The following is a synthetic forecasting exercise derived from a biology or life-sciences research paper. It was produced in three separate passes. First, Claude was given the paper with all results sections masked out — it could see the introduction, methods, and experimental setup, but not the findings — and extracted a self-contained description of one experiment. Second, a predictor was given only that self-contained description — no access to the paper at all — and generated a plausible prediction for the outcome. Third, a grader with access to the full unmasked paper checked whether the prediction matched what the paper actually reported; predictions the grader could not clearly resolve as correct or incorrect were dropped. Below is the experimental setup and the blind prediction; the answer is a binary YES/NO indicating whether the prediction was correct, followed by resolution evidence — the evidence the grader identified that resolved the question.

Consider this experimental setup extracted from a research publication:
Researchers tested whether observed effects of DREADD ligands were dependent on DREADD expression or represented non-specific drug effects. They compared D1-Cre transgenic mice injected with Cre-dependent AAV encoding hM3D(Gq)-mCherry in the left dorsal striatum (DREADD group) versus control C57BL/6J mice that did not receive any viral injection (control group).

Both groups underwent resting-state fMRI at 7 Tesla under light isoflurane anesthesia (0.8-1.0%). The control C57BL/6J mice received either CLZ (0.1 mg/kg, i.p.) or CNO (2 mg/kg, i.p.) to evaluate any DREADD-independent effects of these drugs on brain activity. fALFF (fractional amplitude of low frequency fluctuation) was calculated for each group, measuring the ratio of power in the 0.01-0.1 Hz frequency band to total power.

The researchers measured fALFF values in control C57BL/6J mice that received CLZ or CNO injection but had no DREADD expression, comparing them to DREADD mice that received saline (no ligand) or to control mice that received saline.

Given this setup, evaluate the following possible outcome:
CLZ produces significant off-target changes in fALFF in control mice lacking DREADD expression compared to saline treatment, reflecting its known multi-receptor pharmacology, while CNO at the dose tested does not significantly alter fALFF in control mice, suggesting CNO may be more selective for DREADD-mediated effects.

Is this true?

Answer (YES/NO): NO